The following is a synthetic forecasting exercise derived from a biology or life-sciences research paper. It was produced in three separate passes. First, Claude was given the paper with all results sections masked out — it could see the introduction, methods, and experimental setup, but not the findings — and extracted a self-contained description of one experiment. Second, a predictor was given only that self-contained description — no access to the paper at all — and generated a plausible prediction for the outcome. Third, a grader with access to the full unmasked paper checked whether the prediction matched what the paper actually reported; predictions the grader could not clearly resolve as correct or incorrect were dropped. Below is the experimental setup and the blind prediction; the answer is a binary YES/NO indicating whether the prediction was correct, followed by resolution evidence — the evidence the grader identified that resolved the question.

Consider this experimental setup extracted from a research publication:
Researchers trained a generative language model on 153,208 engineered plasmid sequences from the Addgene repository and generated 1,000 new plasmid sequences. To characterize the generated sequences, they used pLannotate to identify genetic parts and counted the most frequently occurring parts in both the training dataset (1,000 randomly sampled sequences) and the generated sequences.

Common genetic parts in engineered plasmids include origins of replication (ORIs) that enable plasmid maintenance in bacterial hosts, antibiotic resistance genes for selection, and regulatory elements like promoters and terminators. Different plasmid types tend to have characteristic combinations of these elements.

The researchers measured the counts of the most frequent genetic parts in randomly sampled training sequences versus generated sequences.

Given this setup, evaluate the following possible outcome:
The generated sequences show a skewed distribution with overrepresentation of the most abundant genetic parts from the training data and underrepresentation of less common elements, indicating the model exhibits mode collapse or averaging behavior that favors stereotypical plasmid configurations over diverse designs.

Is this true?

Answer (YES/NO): NO